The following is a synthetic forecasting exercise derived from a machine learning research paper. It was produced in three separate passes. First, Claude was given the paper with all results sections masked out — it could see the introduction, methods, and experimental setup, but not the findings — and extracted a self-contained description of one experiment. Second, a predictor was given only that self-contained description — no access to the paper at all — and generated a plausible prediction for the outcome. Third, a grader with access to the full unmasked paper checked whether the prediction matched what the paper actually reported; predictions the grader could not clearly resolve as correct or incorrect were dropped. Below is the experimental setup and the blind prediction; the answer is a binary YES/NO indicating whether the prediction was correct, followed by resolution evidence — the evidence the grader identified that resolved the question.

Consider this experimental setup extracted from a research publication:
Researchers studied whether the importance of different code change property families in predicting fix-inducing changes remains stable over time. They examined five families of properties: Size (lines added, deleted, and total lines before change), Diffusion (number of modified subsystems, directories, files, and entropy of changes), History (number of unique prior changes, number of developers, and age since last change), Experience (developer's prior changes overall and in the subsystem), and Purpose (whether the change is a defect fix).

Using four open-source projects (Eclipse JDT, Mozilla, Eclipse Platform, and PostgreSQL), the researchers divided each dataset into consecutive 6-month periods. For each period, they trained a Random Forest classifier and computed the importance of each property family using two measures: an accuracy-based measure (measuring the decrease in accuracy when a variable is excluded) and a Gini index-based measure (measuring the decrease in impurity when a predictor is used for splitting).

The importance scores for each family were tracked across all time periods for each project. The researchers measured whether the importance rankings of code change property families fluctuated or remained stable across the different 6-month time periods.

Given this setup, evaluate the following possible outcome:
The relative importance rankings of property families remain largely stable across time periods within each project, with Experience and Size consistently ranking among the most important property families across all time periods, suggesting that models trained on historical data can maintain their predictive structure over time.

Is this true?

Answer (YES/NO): NO